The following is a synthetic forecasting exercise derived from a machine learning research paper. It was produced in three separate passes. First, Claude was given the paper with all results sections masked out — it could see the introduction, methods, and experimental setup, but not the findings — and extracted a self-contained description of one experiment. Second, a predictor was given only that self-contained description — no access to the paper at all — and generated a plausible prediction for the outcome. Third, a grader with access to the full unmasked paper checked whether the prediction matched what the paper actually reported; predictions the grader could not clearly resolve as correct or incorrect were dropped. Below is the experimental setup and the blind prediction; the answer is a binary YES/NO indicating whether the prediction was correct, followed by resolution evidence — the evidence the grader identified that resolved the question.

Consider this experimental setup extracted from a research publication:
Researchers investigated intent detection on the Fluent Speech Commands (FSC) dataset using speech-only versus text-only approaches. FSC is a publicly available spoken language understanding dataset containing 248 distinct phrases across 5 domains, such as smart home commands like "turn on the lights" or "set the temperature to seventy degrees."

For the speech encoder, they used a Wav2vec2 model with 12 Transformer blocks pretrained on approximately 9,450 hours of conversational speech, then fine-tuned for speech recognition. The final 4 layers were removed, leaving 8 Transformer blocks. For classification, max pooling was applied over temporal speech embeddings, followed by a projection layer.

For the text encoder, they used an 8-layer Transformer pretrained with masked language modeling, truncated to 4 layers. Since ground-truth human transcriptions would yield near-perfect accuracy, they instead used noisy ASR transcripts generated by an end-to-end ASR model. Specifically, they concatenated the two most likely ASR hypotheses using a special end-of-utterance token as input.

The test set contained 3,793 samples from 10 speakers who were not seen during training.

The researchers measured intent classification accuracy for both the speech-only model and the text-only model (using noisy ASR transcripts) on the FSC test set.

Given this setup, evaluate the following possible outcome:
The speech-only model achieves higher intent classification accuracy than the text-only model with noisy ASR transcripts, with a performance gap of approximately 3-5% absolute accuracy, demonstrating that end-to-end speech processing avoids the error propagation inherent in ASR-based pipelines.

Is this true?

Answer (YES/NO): NO